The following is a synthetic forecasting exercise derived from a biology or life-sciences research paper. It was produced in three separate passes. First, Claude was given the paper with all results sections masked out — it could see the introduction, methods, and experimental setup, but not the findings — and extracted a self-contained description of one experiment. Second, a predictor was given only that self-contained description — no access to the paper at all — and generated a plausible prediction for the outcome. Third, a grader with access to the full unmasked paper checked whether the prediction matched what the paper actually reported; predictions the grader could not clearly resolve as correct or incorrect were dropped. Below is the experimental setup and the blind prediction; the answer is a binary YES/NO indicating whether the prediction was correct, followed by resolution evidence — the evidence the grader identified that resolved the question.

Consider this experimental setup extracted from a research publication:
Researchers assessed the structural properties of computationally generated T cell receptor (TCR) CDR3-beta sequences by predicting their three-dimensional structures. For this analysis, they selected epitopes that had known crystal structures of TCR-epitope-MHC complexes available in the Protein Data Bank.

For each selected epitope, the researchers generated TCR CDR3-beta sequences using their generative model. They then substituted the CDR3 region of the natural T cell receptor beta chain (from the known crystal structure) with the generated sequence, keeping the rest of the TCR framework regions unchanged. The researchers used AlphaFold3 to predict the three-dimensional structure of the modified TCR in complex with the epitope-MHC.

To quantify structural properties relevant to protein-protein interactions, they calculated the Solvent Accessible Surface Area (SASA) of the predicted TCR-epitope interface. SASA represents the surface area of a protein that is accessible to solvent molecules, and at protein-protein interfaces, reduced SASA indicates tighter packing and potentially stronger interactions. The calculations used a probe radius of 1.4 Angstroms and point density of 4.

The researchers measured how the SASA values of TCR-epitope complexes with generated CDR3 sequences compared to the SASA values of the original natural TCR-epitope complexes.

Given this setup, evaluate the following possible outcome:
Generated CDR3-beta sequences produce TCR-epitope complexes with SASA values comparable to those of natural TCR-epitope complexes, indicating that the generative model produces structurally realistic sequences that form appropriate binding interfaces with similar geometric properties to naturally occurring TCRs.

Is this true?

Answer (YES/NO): NO